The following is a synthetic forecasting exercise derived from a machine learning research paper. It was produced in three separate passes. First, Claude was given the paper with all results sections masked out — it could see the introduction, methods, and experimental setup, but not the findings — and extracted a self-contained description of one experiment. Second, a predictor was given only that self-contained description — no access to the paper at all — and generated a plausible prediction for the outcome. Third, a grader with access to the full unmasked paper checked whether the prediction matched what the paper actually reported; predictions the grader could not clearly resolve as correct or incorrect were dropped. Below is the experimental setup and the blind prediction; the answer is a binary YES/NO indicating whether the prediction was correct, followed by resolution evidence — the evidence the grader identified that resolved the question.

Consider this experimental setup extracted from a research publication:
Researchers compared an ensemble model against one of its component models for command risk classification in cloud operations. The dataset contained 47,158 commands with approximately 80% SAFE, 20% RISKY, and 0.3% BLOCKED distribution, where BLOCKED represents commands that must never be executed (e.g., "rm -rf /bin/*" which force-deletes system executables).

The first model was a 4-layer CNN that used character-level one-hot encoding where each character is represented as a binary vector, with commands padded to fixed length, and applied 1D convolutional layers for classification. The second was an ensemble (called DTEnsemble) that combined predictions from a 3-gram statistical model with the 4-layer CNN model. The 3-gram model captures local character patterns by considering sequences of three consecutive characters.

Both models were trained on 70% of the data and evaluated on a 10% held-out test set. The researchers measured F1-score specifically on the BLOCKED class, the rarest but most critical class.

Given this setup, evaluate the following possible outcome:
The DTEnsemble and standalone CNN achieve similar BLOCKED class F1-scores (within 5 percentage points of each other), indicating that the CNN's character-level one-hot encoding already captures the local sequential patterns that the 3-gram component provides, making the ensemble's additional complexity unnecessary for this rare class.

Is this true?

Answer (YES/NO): NO